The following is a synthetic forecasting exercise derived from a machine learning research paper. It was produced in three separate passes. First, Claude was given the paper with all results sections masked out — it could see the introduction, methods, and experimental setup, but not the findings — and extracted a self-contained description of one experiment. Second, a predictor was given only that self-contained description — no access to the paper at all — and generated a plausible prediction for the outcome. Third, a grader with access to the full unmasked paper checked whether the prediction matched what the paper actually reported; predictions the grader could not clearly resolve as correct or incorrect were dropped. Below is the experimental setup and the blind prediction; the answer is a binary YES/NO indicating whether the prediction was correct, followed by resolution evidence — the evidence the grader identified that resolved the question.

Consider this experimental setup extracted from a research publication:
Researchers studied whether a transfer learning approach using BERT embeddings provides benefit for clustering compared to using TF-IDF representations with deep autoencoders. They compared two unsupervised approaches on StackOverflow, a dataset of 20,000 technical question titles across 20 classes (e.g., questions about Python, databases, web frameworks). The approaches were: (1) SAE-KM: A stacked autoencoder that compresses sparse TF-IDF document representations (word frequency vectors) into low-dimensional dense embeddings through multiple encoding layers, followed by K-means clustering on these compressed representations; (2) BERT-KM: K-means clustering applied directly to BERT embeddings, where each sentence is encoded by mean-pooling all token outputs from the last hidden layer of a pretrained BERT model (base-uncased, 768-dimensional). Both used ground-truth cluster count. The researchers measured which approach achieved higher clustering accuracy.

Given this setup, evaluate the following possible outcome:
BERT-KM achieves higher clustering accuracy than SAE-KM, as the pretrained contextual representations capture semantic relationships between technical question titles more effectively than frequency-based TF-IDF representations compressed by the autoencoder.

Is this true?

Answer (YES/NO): NO